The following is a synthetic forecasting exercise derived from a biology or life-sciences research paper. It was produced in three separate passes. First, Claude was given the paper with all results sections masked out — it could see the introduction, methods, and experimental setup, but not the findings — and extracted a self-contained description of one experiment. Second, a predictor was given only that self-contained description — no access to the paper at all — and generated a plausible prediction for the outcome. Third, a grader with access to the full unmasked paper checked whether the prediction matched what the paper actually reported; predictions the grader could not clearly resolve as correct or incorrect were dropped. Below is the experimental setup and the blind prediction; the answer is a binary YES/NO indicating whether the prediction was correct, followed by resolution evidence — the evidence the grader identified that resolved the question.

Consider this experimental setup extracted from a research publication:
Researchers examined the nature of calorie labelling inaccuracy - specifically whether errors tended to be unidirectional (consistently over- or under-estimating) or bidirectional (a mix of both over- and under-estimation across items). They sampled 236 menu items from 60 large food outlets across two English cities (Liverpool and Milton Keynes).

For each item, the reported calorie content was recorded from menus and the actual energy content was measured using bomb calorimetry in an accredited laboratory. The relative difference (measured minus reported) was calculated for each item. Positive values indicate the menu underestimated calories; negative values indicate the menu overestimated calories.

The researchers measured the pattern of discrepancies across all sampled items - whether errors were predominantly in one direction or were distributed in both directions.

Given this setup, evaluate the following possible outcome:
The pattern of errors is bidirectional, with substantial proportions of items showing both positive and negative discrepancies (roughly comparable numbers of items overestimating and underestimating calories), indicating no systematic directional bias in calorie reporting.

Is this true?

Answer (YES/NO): NO